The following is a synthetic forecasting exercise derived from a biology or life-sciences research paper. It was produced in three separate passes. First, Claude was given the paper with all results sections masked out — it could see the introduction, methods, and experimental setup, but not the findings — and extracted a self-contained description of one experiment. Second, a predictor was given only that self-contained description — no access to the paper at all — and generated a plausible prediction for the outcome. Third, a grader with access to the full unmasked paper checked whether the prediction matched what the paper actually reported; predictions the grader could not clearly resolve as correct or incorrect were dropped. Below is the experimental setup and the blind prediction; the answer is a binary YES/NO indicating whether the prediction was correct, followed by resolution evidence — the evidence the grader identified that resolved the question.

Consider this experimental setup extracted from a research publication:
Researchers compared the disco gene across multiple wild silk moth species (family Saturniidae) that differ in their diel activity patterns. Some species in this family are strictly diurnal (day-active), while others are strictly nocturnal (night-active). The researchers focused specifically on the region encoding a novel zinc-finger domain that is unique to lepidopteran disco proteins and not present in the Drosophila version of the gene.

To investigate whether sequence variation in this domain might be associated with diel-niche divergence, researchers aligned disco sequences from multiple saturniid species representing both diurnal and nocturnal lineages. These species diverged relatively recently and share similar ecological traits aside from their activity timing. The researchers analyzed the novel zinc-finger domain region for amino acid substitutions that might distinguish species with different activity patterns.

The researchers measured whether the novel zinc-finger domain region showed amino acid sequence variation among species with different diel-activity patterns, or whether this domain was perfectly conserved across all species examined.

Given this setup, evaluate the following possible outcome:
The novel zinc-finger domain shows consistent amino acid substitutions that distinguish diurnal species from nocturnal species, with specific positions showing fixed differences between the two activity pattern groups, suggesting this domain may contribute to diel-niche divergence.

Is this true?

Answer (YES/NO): NO